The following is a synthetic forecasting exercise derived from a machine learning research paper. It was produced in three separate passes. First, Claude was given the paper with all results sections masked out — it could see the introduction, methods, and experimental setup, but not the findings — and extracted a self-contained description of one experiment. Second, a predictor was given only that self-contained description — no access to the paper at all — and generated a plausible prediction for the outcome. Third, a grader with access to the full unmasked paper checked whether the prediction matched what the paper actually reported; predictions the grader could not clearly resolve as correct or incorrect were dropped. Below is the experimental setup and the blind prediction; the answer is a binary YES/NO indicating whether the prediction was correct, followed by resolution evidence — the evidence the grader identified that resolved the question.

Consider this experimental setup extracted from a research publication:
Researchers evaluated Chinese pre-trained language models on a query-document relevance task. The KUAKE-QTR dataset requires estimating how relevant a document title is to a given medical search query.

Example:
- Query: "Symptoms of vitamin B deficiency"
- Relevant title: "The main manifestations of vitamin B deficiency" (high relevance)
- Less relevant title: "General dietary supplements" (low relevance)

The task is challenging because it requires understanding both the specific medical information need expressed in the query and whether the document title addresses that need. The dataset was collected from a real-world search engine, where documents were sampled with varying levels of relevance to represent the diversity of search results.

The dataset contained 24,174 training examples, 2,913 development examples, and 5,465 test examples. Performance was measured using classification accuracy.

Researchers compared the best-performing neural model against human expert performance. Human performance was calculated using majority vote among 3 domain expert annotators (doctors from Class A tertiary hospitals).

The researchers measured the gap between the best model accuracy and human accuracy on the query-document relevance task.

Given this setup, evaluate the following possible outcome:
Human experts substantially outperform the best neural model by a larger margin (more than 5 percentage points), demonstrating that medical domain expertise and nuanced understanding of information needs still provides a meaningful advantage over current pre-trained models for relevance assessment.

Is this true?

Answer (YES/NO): YES